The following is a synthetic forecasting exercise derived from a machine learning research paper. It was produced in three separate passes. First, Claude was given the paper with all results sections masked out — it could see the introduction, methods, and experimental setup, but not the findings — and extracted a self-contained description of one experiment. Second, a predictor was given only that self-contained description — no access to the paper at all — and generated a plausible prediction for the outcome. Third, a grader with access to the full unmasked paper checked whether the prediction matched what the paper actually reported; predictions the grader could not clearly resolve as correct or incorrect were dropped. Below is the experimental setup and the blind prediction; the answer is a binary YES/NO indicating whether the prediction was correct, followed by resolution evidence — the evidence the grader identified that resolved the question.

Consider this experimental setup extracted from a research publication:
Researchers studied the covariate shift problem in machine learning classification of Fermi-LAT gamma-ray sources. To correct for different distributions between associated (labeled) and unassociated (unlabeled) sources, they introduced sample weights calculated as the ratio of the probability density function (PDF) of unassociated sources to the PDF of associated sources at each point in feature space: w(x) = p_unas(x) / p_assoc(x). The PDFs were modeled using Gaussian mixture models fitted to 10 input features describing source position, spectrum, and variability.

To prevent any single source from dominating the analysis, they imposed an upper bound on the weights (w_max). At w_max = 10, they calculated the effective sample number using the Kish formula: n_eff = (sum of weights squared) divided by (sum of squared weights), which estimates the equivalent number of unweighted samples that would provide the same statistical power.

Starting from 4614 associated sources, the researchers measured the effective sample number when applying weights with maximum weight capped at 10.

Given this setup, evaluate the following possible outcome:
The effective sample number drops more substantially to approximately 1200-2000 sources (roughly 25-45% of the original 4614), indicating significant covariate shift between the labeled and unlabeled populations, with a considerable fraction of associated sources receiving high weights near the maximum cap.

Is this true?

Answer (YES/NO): NO